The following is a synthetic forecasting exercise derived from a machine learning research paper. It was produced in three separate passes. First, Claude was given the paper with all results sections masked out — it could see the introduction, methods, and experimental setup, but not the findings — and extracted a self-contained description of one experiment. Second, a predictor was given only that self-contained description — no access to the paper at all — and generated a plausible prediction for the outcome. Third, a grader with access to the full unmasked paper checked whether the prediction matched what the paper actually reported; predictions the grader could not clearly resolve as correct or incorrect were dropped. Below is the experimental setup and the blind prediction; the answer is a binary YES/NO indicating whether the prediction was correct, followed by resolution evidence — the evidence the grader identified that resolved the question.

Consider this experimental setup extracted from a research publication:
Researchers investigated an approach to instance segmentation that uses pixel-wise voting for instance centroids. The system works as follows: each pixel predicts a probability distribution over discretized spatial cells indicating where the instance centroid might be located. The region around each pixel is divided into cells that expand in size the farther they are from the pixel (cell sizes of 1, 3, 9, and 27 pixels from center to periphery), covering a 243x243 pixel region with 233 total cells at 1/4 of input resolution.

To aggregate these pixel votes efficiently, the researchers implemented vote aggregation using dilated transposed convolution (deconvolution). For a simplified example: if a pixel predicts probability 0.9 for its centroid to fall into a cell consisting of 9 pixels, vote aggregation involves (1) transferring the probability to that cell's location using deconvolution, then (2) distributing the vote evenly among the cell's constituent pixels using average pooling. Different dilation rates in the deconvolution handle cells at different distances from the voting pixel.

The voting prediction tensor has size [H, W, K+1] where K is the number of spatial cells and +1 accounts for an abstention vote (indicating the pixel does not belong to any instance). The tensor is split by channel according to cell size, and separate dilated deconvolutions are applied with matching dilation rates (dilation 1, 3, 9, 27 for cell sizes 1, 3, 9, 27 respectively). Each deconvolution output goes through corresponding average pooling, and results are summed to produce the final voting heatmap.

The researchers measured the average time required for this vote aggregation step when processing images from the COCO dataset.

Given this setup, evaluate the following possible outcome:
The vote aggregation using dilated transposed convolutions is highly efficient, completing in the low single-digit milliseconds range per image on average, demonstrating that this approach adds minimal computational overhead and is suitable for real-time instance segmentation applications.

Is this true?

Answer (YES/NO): NO